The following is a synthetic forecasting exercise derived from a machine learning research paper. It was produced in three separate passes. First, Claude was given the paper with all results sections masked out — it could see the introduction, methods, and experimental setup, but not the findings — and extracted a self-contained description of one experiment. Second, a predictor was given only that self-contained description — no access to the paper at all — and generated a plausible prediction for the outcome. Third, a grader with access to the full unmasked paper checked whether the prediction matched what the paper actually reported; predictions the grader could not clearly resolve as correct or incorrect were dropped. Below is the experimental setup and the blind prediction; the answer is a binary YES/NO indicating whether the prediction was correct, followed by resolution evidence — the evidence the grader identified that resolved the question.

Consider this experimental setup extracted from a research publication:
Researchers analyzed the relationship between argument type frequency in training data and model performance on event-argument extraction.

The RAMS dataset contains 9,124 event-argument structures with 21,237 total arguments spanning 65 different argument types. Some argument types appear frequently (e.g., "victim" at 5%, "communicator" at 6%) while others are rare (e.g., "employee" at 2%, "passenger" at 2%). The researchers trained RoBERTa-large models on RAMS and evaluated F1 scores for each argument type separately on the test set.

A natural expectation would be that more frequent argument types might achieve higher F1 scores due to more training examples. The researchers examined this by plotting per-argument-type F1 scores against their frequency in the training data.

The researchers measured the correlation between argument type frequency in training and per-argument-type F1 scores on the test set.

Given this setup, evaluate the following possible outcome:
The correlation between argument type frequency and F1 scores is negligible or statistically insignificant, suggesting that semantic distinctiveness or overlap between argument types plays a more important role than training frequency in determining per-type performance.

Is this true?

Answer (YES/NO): YES